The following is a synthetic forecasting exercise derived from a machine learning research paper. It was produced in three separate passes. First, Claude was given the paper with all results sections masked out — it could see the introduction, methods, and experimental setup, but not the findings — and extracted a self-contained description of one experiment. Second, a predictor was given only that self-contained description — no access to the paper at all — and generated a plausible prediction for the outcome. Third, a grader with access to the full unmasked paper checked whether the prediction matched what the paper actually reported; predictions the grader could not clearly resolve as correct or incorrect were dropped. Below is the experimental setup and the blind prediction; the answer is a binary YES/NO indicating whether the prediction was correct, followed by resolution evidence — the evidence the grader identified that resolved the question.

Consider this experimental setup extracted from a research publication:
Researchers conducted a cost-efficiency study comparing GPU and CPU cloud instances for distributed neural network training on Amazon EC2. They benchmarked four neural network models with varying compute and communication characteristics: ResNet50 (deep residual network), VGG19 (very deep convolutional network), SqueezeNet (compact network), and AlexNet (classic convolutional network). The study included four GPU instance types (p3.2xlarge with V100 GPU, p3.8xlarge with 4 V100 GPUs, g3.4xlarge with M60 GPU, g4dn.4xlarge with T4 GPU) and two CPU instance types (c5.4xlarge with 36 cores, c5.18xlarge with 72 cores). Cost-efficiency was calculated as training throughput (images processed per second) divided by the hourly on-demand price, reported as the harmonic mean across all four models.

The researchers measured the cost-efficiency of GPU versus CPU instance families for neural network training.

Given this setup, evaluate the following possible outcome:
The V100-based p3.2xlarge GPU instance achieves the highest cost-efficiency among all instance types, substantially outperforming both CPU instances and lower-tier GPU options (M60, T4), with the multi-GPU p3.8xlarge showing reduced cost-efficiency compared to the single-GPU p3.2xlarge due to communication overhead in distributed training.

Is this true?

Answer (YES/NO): NO